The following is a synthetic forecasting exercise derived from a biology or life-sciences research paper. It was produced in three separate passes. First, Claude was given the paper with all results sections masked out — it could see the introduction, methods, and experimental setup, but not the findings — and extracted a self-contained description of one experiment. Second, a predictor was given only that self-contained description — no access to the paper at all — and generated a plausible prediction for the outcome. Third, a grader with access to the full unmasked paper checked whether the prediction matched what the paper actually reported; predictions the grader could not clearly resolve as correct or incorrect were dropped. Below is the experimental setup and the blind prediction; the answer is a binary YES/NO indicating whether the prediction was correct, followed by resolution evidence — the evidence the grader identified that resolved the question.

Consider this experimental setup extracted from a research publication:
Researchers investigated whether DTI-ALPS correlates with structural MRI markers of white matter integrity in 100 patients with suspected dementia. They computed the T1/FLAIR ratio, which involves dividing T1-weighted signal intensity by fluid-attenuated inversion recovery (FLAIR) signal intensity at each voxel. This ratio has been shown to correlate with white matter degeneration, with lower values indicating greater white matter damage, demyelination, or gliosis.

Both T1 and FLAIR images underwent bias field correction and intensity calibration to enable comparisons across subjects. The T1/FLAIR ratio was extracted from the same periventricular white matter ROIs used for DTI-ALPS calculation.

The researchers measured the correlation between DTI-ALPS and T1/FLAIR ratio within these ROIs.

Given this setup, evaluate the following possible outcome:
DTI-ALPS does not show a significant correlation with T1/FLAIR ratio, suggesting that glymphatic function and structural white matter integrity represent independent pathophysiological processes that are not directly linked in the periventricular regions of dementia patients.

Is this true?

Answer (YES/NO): NO